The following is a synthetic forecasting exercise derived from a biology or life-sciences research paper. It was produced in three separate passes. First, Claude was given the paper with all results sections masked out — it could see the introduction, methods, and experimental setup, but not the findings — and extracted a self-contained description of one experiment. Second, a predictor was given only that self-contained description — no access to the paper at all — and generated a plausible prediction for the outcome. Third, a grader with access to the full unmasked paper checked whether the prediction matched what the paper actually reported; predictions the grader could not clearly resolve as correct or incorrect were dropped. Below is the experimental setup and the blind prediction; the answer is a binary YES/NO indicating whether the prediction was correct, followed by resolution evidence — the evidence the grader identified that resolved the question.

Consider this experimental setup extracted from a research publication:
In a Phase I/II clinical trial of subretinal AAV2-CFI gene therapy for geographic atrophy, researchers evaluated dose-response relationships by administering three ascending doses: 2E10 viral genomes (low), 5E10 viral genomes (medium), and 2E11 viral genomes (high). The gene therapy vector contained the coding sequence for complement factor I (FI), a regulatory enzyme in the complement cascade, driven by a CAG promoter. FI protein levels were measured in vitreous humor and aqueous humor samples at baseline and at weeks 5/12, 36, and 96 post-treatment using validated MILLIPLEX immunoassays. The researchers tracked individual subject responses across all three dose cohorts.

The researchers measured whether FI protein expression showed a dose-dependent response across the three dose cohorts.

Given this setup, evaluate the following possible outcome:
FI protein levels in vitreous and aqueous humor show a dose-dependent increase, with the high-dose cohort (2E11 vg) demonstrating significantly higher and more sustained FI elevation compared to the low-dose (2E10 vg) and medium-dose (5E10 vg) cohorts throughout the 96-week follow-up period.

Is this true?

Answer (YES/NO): NO